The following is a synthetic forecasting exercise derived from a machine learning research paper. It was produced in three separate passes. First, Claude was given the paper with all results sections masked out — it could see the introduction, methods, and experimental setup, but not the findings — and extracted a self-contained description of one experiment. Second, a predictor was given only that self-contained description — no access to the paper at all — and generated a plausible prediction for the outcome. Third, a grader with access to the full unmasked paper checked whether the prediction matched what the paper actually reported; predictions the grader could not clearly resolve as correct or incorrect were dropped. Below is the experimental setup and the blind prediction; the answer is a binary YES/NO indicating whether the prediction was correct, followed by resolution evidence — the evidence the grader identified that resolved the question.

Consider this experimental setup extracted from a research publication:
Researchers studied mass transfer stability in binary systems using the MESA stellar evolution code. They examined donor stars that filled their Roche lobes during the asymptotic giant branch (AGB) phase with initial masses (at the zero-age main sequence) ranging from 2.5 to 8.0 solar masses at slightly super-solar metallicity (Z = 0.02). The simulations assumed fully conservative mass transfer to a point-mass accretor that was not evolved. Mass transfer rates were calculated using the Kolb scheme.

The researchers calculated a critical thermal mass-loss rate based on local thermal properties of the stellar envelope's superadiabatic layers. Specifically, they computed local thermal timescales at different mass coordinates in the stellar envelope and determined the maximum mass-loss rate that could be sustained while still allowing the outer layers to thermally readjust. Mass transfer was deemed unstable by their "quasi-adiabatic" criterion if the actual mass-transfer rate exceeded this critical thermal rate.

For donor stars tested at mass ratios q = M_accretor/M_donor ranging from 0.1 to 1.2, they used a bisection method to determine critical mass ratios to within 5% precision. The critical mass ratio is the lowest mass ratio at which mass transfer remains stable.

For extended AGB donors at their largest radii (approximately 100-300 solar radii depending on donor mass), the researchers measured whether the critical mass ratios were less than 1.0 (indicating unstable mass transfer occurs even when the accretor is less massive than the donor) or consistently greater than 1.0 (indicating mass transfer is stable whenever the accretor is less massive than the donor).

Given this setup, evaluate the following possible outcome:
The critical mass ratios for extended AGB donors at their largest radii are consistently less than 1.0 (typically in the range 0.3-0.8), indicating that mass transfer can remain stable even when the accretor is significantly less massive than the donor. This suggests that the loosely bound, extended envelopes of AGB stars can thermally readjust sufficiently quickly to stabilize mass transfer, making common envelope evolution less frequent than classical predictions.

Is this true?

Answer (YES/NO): NO